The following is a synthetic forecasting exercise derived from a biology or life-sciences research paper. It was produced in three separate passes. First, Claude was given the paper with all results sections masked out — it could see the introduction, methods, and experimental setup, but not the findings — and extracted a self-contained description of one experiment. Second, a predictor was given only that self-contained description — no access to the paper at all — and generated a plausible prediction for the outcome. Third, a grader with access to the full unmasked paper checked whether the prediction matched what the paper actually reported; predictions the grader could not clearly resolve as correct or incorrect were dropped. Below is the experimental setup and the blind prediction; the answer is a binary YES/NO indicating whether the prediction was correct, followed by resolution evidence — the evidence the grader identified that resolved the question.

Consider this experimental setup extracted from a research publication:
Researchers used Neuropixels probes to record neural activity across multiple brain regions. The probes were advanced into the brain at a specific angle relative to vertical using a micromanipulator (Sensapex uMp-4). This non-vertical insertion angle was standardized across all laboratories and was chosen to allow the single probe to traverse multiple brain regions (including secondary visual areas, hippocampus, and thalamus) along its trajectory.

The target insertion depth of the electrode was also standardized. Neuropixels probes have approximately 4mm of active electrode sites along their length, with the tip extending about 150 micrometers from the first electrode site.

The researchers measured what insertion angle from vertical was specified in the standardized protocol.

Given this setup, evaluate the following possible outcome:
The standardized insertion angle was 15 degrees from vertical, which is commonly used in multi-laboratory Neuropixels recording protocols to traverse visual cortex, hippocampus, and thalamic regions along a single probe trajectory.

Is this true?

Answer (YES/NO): YES